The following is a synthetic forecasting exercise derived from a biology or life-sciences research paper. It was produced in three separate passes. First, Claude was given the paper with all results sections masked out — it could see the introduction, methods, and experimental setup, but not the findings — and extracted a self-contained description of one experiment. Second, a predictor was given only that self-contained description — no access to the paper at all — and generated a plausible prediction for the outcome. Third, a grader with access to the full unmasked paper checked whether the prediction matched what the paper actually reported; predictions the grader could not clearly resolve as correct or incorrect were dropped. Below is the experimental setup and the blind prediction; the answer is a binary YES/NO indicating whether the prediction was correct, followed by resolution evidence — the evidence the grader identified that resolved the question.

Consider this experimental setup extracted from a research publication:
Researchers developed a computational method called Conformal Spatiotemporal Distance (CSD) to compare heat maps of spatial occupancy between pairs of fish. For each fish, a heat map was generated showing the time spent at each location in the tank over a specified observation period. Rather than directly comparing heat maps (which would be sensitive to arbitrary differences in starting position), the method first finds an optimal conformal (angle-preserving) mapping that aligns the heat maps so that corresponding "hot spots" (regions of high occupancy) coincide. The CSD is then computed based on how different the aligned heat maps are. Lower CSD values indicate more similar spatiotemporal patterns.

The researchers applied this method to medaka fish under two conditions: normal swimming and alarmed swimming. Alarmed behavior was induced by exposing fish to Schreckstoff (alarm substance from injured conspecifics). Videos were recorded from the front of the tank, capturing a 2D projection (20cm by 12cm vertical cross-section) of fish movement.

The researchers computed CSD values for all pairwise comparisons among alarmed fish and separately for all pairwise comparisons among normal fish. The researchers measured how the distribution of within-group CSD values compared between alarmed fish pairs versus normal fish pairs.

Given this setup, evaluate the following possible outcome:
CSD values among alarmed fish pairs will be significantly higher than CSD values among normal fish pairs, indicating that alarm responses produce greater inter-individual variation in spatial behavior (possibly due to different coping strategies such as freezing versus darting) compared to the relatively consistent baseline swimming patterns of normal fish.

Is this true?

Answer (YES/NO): NO